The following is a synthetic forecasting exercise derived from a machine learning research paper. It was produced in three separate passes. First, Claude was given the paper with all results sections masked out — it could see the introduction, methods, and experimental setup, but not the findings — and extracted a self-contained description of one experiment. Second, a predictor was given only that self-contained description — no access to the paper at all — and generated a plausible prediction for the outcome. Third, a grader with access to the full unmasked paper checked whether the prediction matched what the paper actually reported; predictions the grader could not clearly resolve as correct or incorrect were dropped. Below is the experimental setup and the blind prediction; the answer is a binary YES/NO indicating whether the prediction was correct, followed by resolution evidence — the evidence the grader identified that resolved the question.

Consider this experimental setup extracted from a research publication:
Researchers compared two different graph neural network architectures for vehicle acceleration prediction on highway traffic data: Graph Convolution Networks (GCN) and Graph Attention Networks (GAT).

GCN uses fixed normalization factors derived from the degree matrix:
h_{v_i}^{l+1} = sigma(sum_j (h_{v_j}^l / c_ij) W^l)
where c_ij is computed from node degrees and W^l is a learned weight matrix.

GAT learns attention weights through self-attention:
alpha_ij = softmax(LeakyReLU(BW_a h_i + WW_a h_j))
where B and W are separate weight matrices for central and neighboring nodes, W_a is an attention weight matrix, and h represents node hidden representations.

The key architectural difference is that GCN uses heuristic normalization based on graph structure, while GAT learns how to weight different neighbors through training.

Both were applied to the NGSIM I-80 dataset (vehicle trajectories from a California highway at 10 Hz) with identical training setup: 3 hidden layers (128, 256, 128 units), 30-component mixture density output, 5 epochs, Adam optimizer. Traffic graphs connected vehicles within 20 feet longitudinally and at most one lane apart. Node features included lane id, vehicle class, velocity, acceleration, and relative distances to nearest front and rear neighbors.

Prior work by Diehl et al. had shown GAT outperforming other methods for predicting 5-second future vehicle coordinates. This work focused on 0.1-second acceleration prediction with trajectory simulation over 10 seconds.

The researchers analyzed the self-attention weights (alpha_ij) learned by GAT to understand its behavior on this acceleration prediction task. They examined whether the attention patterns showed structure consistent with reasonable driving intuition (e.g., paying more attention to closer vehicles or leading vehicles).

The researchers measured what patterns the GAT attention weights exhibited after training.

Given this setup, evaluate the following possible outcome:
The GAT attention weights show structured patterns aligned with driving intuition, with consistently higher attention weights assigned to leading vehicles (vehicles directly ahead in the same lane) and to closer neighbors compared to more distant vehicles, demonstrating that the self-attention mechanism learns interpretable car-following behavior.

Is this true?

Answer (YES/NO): NO